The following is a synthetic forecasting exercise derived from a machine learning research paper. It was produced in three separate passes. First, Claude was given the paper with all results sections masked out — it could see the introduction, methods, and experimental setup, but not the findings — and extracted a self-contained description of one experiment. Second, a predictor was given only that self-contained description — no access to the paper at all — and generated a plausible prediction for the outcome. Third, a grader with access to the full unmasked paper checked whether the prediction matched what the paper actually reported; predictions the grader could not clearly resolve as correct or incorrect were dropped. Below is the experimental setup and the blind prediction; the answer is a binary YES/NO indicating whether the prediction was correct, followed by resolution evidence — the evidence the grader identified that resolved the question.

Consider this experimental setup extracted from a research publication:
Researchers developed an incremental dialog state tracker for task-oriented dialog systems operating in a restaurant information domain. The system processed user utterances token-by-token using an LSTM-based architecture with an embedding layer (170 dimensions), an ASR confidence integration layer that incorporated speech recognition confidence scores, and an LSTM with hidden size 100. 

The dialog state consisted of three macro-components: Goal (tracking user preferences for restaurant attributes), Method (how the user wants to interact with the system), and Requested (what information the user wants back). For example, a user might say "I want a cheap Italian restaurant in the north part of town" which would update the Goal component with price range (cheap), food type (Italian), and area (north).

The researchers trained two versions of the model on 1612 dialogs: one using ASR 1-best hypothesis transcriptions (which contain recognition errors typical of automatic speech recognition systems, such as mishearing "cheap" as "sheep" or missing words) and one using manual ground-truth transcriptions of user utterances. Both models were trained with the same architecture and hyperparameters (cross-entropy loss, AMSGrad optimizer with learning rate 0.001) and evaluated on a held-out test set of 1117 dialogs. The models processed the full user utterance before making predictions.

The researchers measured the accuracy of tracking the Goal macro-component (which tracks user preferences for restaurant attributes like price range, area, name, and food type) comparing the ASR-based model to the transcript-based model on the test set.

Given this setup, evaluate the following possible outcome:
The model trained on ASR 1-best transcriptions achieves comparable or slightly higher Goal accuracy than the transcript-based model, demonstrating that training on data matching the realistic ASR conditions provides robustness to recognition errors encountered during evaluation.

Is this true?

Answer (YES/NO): NO